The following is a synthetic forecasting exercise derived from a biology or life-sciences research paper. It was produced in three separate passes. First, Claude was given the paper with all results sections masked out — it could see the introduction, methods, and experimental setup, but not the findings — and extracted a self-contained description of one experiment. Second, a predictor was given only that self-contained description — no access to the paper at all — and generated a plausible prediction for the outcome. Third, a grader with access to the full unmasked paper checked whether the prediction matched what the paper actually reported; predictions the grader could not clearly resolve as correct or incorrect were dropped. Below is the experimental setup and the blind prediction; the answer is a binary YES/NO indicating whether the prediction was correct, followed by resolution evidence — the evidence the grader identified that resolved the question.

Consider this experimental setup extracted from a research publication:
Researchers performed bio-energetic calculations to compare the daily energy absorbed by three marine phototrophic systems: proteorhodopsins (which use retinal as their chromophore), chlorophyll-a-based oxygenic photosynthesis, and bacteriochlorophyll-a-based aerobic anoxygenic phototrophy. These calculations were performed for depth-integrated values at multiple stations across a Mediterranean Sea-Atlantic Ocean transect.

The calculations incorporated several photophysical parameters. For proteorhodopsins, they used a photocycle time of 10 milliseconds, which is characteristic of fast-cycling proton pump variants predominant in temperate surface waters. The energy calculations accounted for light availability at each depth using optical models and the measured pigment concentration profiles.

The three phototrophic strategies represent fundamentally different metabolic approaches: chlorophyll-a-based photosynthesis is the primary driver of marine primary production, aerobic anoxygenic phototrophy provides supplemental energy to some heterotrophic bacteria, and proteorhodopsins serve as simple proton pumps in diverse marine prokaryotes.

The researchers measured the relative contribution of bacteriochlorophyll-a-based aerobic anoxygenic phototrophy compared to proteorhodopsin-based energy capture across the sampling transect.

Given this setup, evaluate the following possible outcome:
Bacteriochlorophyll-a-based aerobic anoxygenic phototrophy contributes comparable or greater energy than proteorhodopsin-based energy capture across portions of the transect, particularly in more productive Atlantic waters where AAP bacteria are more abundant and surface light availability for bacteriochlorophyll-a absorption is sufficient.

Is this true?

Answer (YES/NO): NO